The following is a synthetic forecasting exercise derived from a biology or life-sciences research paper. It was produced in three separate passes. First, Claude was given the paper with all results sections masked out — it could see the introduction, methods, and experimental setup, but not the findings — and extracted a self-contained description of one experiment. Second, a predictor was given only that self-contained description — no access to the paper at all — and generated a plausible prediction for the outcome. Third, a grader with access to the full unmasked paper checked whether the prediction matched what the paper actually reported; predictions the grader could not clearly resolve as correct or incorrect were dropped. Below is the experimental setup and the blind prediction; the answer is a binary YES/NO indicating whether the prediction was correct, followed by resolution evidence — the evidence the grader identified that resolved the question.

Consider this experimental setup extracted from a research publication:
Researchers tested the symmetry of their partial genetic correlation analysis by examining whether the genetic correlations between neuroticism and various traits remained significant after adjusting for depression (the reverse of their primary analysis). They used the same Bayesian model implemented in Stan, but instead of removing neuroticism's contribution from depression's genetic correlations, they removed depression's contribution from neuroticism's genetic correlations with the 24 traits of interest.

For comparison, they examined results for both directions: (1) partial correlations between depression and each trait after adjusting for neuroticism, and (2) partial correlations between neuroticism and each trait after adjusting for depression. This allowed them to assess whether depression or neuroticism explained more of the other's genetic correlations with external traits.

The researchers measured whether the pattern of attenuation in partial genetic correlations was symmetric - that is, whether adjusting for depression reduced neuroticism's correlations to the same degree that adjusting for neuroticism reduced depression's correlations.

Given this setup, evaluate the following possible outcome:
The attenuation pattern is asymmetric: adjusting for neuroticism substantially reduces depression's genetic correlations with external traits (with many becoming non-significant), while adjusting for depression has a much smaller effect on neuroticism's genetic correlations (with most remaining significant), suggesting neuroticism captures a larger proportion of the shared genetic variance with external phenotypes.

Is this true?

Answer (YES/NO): NO